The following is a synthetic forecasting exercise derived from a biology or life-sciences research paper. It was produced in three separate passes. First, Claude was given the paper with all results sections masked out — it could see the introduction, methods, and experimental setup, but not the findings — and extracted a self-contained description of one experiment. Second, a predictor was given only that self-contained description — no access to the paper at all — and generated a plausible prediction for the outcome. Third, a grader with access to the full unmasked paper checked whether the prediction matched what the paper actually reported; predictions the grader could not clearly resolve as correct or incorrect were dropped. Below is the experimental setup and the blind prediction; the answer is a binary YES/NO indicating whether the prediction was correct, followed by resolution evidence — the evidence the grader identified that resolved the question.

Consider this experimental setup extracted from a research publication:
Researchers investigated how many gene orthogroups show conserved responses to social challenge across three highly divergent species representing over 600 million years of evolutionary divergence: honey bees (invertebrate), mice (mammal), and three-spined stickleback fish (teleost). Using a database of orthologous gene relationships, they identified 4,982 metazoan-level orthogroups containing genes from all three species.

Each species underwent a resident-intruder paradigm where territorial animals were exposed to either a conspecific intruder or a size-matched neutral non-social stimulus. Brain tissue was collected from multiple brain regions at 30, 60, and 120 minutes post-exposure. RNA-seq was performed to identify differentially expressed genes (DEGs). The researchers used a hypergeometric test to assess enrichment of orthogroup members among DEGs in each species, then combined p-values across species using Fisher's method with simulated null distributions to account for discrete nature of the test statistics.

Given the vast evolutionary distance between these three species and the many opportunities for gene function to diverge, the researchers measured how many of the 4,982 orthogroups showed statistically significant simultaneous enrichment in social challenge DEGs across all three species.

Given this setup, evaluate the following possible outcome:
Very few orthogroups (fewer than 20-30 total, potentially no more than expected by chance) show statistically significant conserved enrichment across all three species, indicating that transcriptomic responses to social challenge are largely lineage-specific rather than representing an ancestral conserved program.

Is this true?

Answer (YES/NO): NO